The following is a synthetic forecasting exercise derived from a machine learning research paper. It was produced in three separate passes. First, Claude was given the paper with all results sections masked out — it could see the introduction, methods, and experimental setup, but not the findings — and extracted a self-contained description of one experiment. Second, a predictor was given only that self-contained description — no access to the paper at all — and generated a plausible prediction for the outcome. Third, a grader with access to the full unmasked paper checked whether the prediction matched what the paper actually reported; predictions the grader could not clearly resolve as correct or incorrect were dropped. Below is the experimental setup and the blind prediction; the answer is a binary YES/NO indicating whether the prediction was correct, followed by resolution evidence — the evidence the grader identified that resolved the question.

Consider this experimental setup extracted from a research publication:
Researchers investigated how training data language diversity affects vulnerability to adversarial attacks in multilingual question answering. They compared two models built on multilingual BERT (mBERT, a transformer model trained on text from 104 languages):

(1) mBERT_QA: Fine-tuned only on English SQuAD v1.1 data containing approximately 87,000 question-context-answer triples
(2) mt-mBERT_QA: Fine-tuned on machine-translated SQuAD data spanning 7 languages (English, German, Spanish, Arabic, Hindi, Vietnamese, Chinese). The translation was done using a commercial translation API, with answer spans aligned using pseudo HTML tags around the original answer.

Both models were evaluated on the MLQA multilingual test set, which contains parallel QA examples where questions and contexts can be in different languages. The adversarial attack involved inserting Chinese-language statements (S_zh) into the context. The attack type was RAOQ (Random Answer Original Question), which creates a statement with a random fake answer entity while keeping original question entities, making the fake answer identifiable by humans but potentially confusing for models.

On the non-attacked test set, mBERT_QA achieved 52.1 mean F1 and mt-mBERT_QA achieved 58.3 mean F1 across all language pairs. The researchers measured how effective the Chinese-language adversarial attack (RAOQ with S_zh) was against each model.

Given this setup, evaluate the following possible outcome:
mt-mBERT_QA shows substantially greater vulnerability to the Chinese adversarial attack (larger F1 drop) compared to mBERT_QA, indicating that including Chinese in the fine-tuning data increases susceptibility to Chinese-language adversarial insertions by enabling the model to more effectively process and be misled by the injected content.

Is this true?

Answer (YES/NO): YES